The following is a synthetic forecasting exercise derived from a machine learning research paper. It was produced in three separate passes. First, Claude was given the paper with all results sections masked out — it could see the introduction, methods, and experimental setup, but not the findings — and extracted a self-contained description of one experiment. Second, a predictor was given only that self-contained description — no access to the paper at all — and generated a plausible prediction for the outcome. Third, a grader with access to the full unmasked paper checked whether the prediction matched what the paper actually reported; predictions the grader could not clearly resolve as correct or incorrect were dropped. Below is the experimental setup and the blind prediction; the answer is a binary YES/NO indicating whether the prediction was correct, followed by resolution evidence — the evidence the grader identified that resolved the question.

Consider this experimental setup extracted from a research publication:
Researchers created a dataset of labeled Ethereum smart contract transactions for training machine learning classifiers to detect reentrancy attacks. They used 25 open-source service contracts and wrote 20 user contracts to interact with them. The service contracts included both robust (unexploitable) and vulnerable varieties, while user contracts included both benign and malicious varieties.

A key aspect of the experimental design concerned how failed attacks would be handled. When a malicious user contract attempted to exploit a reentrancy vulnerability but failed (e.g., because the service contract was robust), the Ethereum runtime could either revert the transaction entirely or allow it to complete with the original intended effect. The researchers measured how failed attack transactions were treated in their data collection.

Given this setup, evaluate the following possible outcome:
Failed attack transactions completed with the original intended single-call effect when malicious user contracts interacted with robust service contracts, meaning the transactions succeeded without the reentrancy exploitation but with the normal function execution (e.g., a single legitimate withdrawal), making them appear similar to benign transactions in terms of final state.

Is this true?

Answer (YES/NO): YES